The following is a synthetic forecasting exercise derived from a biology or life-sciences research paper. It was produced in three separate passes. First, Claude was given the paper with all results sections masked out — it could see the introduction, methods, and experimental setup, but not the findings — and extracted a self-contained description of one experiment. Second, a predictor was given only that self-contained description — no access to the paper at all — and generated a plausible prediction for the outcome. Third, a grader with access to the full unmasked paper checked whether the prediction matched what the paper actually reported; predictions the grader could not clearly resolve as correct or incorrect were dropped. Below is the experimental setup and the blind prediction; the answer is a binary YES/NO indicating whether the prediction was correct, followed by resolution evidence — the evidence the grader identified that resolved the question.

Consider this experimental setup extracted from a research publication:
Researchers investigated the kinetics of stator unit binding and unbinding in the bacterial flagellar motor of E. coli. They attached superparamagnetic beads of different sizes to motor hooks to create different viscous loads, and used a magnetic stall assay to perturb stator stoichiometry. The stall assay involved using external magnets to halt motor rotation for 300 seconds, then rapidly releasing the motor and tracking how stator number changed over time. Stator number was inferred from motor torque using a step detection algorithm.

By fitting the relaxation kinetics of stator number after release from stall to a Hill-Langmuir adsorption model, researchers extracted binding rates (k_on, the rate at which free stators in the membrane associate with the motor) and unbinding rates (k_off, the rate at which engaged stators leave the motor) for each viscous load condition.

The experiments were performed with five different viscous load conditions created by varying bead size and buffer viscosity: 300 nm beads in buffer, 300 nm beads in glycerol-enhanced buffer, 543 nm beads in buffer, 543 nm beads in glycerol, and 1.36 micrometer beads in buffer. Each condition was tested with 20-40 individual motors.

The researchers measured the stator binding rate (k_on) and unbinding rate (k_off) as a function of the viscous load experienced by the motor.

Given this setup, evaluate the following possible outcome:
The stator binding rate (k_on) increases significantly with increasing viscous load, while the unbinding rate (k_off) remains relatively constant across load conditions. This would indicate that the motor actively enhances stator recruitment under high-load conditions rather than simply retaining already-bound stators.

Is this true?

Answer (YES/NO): NO